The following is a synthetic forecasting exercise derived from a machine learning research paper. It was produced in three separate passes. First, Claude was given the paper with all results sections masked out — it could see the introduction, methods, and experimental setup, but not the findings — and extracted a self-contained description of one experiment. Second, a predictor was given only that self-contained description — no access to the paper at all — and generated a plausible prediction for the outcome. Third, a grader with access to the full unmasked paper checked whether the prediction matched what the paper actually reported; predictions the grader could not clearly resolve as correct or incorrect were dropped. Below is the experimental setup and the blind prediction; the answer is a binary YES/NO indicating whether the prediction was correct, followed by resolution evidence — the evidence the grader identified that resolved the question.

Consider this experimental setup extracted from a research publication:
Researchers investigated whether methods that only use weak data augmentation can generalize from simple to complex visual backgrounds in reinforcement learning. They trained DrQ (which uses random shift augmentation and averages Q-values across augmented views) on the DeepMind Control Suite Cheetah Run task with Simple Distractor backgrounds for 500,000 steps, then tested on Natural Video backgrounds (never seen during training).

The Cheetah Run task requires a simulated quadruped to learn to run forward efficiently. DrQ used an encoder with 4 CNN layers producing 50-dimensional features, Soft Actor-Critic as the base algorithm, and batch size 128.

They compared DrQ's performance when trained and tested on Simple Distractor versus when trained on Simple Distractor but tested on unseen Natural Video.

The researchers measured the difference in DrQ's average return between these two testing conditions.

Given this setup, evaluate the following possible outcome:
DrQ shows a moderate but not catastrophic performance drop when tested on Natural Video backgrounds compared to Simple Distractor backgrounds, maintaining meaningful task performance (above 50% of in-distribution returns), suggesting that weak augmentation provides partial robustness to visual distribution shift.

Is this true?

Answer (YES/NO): YES